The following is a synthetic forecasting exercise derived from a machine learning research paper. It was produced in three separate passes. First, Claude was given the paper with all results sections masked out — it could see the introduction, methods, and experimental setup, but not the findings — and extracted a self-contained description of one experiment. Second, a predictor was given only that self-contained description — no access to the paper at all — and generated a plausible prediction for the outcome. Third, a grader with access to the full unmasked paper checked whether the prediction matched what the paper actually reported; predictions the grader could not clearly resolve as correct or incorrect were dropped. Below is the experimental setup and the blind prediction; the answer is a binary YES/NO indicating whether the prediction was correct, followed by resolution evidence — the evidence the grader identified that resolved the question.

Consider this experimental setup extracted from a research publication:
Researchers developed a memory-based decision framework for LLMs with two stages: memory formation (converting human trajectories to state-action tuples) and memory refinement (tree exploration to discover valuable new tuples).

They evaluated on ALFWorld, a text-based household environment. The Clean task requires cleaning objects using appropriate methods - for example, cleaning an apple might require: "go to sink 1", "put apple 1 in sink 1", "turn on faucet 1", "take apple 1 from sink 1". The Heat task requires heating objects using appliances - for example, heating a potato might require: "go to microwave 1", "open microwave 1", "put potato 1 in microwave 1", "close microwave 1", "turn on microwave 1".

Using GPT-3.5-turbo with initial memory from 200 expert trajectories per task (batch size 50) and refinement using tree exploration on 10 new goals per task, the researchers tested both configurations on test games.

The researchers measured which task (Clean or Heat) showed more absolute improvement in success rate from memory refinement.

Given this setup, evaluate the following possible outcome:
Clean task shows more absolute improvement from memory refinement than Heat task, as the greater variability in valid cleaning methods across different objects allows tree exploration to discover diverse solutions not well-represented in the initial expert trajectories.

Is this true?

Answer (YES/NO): YES